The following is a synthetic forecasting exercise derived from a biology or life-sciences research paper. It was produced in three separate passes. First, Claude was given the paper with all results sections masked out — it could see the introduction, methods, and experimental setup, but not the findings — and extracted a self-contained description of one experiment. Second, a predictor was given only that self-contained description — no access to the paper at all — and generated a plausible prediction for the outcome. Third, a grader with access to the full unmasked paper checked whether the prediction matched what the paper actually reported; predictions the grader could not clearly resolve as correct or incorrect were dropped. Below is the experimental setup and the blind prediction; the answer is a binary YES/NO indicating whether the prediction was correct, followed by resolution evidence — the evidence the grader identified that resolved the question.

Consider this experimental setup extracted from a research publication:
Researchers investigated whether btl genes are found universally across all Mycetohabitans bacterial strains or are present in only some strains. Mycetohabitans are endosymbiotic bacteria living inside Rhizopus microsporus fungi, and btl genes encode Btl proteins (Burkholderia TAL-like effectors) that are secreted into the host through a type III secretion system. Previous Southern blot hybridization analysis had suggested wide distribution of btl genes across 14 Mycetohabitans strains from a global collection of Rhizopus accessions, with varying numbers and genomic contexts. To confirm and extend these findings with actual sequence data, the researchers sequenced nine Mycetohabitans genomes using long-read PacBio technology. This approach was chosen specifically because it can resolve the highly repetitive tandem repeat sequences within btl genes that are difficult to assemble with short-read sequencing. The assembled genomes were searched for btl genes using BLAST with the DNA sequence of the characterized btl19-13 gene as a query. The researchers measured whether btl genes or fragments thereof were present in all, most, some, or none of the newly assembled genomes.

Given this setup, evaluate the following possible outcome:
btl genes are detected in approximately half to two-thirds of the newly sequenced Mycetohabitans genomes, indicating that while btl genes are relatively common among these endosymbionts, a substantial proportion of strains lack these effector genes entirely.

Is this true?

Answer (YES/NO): NO